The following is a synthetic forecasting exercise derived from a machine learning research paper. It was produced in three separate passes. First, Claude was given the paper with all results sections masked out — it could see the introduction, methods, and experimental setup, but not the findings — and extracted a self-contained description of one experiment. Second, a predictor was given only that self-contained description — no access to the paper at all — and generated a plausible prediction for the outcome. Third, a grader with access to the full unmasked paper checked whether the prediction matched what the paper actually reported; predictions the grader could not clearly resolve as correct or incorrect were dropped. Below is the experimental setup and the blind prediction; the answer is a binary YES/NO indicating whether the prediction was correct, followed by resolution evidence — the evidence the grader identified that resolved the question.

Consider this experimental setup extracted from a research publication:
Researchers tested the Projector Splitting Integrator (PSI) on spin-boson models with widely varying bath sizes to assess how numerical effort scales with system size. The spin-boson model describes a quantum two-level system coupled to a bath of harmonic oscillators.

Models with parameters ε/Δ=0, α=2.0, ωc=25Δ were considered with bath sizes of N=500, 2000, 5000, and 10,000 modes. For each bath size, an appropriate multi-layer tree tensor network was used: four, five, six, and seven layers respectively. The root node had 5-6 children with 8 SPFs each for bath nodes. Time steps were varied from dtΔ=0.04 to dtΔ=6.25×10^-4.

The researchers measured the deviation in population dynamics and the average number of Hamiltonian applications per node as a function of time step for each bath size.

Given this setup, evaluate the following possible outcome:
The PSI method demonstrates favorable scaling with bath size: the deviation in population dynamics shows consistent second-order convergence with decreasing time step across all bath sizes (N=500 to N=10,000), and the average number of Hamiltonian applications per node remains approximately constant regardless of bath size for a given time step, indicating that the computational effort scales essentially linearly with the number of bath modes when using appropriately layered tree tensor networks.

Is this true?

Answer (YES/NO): YES